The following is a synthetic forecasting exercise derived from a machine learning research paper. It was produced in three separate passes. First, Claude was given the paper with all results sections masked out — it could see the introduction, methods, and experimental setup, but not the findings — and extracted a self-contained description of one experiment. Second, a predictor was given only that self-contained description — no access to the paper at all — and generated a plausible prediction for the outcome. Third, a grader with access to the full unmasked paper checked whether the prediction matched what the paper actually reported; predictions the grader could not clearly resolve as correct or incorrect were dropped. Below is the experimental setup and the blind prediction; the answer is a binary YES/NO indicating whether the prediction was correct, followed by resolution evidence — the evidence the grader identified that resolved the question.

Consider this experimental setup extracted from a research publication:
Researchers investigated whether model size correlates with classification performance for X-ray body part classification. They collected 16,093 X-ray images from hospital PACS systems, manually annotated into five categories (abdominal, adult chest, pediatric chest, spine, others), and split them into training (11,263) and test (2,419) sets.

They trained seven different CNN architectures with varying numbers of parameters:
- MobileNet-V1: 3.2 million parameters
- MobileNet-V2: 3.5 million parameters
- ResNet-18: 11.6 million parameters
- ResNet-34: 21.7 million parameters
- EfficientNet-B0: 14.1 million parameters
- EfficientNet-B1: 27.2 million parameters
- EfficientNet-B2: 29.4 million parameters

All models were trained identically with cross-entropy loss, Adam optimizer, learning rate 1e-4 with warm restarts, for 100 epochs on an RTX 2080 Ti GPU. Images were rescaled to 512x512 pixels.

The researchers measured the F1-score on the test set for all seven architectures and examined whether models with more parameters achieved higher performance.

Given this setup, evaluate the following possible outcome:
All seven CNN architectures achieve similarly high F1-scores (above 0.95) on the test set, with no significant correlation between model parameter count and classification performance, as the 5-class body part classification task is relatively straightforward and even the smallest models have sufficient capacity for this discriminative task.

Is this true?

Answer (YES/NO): NO